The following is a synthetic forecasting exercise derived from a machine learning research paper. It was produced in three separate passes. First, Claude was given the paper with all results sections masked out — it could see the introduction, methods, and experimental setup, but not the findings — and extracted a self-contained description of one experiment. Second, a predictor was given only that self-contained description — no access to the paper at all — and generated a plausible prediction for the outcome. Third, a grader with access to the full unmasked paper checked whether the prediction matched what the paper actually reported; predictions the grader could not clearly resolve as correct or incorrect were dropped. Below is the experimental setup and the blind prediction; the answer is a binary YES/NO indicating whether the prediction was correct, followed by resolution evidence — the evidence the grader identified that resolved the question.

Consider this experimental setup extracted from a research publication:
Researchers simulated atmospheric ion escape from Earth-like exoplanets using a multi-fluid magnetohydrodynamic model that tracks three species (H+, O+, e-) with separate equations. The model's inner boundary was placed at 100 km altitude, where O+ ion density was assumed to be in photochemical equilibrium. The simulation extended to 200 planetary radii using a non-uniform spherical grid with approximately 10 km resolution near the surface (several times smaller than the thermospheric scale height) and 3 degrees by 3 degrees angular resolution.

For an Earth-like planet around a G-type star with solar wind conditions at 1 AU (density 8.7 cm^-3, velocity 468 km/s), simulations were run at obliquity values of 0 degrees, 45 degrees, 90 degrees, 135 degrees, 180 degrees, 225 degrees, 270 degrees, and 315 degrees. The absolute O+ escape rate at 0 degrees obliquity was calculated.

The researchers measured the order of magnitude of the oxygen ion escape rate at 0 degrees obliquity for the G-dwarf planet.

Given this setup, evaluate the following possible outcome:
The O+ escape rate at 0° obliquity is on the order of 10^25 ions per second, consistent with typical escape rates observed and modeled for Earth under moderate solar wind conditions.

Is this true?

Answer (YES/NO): NO